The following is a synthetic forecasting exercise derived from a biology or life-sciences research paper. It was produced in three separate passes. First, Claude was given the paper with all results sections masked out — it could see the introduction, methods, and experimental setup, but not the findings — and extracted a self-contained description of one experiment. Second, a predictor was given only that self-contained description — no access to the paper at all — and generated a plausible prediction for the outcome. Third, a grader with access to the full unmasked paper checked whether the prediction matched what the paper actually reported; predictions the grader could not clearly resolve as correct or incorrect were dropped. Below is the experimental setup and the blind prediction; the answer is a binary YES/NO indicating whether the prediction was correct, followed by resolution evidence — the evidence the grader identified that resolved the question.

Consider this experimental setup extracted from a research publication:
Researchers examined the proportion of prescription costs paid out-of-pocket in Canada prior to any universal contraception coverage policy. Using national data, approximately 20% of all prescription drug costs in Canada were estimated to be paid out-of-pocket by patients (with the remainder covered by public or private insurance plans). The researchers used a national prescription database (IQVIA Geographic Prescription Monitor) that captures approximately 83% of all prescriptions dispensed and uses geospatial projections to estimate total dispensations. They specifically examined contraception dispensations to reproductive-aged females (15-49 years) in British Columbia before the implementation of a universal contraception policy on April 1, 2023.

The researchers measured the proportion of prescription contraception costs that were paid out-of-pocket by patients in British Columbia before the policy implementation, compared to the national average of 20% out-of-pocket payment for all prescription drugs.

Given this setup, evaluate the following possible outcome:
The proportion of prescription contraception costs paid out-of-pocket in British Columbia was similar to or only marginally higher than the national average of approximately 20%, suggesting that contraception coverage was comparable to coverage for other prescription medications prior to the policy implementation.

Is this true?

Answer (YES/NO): NO